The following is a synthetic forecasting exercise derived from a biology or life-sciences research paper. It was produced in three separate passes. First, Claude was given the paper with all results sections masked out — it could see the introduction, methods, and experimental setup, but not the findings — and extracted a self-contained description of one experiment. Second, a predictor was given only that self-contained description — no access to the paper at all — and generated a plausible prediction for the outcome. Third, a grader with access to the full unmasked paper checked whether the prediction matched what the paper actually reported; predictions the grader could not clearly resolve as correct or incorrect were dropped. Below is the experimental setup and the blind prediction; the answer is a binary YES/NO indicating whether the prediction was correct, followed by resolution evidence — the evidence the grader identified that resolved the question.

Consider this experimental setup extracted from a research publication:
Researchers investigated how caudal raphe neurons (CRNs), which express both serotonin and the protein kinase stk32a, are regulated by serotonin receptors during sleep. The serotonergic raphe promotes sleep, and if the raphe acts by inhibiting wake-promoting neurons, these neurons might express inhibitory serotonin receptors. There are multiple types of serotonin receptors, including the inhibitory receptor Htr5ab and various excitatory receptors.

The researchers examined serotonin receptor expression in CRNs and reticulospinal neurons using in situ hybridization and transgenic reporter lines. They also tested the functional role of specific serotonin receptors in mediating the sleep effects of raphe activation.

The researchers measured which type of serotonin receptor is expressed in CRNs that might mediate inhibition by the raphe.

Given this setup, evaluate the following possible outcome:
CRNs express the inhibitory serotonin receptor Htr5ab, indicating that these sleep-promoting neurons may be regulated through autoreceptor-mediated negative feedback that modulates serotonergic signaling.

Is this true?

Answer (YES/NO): NO